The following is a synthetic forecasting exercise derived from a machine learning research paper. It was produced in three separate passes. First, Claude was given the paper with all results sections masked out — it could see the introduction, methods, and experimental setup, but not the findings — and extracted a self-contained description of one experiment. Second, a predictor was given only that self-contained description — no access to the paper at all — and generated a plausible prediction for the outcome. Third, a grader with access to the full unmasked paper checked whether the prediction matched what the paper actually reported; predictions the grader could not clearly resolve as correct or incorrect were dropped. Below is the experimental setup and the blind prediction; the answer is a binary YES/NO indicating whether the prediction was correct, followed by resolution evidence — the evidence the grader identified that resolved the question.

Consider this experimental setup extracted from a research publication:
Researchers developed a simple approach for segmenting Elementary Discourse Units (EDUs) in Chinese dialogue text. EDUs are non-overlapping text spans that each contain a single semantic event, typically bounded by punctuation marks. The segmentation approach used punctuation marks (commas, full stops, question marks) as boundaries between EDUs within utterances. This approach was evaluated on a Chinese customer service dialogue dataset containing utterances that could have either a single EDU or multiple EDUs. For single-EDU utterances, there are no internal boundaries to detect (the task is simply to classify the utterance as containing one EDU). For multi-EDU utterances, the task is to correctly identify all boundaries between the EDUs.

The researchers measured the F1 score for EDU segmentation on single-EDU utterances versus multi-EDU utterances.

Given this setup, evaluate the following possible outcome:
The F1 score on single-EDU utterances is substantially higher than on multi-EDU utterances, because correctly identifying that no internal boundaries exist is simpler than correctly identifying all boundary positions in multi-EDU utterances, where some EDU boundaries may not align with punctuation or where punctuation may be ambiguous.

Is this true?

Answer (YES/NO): YES